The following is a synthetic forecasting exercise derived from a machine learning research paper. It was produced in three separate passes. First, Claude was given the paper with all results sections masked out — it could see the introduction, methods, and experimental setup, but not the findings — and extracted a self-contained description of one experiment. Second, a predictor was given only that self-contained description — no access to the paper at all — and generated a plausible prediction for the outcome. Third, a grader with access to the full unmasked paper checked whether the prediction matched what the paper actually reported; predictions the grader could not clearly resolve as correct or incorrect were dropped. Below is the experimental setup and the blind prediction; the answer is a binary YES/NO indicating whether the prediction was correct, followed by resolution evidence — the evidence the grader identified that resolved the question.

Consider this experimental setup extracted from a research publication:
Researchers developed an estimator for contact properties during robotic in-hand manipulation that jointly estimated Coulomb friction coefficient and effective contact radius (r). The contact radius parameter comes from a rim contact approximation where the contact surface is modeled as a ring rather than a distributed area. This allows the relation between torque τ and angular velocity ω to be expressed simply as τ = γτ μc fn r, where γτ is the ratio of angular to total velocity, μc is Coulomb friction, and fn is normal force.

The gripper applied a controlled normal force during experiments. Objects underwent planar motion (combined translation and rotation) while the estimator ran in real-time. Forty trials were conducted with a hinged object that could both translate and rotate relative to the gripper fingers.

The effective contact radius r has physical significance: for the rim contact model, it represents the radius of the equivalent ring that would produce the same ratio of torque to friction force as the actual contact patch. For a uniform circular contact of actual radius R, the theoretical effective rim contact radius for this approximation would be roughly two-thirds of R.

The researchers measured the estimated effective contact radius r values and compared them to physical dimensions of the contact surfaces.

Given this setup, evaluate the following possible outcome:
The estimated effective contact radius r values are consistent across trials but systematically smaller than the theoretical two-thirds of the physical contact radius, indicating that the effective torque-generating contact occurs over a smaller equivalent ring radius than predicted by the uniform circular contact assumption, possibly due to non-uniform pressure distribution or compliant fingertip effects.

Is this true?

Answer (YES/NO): NO